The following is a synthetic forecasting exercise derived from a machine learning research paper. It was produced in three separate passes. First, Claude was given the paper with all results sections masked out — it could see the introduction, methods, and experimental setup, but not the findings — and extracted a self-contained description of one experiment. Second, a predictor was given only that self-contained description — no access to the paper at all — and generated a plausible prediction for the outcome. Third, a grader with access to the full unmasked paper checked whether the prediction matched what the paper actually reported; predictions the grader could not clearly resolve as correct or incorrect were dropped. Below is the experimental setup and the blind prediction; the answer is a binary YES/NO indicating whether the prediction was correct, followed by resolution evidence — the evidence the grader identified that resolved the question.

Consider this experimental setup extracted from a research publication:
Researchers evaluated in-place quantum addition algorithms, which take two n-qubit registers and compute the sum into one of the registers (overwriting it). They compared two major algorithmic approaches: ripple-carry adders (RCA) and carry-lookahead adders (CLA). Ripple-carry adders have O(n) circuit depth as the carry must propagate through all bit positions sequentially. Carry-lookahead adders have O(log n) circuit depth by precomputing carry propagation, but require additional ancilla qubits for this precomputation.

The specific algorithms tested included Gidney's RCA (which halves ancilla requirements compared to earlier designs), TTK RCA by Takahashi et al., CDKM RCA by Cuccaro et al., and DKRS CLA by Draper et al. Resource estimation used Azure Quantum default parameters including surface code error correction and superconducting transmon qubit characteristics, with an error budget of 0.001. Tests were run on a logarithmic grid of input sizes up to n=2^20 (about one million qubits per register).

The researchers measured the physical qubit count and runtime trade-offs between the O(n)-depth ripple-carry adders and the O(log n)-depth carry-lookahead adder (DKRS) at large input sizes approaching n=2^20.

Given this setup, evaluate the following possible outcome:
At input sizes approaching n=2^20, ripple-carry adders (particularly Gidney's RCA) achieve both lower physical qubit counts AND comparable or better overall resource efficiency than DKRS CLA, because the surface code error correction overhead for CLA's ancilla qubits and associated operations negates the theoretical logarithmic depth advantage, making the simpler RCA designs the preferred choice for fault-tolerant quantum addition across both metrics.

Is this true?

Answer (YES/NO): YES